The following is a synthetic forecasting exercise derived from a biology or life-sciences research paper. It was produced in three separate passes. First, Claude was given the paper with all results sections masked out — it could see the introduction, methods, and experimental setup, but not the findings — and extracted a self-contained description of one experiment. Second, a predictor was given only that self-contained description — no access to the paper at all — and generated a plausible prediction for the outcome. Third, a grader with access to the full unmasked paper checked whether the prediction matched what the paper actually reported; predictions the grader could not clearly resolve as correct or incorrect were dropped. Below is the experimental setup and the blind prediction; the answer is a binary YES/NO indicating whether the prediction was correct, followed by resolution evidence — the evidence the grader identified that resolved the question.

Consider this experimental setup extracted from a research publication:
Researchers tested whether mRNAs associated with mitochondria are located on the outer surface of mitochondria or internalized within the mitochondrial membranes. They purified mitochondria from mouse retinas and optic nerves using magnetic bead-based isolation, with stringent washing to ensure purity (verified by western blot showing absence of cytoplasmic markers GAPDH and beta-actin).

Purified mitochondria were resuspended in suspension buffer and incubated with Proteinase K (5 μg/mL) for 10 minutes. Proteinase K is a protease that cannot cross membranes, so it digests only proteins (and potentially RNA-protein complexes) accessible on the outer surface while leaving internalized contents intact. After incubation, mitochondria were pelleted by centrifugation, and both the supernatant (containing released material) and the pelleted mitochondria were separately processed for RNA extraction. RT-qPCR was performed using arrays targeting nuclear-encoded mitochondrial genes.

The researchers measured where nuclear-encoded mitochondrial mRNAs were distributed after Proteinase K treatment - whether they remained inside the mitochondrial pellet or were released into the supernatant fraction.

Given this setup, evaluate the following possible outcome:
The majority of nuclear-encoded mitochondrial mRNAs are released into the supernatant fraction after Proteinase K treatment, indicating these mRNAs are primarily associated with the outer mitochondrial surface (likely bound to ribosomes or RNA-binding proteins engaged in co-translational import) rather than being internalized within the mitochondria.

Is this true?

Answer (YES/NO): YES